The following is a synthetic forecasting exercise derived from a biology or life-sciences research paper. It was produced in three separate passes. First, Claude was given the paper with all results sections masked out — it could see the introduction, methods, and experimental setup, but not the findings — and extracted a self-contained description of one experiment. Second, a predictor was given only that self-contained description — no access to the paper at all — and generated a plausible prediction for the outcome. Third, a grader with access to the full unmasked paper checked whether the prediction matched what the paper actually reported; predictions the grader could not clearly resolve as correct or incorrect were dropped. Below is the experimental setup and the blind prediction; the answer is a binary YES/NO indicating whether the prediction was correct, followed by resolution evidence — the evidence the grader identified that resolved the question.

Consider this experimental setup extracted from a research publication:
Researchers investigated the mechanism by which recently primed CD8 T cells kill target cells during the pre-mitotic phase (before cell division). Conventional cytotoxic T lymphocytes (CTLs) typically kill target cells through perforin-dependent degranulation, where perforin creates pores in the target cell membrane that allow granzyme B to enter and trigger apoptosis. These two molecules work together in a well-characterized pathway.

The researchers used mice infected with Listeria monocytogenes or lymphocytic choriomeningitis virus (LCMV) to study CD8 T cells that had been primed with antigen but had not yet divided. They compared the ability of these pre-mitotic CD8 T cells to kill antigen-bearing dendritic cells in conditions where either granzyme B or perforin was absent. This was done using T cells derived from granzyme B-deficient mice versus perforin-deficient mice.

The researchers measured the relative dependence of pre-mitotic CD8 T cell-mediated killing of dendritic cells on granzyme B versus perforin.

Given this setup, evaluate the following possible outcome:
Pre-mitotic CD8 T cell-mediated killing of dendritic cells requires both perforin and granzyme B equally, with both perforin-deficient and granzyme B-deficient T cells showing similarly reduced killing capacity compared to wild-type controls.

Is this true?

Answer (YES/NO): NO